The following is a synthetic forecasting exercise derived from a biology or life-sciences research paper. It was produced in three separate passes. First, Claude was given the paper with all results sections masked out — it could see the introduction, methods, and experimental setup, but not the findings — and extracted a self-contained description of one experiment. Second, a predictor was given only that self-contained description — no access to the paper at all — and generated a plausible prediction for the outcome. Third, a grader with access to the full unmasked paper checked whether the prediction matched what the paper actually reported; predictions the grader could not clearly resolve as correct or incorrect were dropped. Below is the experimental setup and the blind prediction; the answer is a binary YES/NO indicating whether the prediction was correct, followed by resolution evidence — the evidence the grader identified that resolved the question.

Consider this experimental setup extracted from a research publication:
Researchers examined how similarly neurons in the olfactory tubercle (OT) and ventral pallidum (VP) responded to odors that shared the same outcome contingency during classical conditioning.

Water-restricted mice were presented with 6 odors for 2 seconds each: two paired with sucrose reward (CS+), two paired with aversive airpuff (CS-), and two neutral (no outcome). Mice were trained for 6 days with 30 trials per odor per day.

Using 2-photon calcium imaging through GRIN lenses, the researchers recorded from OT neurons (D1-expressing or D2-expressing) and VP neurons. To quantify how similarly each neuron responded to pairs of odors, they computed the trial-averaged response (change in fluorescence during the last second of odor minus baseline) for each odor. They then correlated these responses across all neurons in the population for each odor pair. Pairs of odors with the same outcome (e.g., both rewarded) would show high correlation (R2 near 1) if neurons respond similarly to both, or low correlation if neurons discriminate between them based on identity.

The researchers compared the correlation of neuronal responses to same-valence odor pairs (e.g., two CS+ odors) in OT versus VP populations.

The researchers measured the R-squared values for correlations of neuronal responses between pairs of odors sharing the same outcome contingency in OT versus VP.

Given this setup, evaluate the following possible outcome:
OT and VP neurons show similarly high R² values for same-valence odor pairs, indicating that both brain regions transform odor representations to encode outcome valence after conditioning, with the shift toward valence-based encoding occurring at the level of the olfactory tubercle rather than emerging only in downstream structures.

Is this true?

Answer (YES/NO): NO